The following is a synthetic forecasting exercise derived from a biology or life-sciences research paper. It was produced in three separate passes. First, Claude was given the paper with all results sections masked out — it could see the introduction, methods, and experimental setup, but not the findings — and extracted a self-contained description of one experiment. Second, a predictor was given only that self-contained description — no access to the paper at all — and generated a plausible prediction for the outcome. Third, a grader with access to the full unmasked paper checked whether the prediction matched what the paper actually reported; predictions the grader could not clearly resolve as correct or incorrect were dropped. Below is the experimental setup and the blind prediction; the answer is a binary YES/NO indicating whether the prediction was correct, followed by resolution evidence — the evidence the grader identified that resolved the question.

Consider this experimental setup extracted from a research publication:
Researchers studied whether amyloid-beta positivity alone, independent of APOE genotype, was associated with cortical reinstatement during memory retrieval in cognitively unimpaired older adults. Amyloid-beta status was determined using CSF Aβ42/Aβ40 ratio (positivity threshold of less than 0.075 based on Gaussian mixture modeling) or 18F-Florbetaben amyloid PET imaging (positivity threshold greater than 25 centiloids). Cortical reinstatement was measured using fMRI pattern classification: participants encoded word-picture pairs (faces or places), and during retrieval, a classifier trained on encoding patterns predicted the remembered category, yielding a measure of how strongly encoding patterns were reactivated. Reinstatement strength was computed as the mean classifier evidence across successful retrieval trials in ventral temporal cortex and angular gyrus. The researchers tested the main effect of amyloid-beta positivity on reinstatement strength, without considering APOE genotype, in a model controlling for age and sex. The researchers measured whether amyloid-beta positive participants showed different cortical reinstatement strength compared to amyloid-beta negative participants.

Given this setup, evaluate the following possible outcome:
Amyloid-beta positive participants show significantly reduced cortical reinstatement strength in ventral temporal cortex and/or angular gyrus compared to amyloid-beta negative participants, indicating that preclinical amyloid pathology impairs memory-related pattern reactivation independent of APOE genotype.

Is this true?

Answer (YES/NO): NO